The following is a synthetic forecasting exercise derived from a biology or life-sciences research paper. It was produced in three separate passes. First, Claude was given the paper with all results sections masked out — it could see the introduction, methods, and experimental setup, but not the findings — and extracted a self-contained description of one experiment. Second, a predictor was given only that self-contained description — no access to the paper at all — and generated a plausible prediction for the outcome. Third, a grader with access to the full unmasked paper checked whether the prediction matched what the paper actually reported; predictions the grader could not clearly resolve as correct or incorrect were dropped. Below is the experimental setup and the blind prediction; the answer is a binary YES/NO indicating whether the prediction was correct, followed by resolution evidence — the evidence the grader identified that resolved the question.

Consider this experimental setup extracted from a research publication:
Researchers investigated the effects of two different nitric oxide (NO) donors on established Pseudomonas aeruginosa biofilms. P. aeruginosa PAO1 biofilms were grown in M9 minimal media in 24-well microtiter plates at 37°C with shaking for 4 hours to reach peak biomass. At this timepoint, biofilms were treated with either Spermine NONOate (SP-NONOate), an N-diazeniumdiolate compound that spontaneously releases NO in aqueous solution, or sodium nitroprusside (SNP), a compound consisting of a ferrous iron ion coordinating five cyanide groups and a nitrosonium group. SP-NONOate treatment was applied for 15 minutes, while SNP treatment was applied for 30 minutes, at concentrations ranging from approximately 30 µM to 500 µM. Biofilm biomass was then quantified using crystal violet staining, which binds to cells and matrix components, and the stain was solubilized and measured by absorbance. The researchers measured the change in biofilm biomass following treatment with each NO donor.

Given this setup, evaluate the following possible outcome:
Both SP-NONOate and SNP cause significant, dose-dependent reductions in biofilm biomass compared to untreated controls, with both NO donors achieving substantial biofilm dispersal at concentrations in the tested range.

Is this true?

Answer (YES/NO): NO